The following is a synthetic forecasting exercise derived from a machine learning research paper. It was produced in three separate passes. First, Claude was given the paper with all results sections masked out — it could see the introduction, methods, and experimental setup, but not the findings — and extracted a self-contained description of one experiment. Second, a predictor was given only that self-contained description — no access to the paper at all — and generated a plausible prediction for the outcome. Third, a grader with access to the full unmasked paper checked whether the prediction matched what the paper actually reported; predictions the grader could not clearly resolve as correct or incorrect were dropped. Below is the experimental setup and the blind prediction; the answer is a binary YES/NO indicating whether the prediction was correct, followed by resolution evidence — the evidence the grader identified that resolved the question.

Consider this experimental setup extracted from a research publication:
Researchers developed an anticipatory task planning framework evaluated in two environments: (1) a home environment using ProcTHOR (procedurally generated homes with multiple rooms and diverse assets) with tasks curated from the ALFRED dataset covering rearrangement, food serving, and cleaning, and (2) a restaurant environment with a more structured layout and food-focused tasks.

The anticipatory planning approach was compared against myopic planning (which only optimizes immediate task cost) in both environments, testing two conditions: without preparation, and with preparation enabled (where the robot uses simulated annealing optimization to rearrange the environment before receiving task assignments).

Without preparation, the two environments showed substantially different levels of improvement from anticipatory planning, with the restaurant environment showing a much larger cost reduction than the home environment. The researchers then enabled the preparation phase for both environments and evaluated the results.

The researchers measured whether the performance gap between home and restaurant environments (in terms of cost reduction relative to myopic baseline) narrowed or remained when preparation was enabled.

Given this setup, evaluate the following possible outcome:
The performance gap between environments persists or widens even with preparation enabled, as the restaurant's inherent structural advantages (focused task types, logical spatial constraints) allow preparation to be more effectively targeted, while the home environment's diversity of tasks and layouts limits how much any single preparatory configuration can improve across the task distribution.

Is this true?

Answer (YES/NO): NO